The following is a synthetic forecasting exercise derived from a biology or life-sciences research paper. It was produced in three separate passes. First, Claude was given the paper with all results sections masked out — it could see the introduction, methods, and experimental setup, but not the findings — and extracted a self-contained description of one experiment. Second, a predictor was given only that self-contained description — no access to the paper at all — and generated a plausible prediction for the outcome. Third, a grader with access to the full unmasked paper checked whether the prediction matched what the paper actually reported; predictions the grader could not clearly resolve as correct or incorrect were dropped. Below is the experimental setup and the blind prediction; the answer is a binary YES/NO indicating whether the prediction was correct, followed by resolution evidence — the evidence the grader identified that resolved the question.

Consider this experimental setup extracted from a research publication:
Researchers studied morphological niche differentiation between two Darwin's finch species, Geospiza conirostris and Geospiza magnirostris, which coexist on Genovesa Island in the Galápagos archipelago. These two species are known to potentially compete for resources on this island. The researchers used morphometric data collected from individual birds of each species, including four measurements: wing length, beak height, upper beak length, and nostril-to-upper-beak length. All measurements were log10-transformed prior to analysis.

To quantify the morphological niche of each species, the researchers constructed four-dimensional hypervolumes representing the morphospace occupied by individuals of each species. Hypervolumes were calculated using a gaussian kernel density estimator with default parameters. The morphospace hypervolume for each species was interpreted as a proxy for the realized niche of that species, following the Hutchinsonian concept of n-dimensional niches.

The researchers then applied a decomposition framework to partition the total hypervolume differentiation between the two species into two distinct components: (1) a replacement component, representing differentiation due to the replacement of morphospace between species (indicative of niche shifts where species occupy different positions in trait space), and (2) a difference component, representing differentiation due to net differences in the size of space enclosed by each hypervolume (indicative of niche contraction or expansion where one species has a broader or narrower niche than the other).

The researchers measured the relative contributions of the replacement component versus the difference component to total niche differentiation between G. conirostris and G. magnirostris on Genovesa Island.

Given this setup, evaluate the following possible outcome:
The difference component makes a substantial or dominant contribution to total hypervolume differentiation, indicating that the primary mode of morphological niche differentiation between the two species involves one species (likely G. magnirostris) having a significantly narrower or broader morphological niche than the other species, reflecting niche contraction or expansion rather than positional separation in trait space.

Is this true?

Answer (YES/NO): NO